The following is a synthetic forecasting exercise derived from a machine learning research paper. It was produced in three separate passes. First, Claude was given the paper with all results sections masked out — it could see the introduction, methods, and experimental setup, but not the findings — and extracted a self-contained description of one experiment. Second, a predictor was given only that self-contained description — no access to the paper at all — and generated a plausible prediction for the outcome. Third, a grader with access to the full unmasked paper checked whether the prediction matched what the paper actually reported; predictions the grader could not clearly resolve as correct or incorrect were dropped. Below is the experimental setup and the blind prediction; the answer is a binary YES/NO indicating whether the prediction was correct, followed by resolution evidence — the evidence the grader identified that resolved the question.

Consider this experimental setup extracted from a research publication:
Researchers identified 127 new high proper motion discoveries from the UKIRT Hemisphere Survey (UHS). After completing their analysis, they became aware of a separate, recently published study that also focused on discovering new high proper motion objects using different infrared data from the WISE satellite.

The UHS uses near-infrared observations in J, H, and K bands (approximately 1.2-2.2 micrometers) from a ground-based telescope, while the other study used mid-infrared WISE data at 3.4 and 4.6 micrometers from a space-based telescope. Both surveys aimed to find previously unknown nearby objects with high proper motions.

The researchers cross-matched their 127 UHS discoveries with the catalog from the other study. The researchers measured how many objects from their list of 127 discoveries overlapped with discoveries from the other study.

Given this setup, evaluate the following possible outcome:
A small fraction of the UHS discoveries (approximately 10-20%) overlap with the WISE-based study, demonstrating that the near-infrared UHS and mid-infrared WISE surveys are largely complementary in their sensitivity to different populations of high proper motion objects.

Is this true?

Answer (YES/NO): NO